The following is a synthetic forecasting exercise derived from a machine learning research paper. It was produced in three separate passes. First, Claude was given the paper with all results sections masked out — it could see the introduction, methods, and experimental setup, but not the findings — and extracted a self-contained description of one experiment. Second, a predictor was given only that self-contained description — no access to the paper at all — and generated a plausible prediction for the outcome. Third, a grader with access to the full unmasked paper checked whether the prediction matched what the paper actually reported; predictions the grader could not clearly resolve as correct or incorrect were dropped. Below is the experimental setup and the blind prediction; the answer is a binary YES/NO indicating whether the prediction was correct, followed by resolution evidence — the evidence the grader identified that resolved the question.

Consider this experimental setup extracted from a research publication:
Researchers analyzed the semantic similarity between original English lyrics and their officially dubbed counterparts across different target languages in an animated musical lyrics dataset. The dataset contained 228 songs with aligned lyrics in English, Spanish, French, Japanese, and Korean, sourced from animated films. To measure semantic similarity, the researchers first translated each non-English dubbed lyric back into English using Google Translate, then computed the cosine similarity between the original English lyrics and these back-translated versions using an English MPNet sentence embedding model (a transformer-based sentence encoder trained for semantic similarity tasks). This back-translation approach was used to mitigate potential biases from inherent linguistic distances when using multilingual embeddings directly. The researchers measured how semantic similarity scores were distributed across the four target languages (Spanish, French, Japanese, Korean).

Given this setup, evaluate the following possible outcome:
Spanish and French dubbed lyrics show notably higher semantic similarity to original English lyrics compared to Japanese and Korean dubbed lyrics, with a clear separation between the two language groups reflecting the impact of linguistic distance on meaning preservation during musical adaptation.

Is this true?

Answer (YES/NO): YES